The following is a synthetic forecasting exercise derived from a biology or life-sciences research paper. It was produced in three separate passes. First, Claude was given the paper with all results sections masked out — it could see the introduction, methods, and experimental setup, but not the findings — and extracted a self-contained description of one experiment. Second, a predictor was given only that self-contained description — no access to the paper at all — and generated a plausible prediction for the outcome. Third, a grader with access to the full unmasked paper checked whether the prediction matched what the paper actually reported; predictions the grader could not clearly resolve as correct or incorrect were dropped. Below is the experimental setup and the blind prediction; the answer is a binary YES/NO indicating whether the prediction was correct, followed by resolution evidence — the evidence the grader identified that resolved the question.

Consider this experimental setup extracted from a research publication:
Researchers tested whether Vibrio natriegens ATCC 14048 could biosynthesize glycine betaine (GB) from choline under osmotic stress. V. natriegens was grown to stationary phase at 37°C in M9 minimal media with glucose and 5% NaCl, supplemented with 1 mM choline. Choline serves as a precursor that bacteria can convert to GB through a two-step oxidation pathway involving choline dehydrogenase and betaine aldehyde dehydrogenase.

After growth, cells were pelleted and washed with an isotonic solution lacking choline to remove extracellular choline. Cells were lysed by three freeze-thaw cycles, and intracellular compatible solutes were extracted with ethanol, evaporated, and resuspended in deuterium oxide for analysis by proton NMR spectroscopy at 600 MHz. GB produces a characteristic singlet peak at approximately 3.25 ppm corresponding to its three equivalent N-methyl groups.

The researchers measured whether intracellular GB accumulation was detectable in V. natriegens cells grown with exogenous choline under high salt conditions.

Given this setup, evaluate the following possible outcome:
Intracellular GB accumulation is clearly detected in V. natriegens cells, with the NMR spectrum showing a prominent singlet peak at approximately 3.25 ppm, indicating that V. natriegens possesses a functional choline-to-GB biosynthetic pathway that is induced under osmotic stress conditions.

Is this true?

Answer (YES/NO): YES